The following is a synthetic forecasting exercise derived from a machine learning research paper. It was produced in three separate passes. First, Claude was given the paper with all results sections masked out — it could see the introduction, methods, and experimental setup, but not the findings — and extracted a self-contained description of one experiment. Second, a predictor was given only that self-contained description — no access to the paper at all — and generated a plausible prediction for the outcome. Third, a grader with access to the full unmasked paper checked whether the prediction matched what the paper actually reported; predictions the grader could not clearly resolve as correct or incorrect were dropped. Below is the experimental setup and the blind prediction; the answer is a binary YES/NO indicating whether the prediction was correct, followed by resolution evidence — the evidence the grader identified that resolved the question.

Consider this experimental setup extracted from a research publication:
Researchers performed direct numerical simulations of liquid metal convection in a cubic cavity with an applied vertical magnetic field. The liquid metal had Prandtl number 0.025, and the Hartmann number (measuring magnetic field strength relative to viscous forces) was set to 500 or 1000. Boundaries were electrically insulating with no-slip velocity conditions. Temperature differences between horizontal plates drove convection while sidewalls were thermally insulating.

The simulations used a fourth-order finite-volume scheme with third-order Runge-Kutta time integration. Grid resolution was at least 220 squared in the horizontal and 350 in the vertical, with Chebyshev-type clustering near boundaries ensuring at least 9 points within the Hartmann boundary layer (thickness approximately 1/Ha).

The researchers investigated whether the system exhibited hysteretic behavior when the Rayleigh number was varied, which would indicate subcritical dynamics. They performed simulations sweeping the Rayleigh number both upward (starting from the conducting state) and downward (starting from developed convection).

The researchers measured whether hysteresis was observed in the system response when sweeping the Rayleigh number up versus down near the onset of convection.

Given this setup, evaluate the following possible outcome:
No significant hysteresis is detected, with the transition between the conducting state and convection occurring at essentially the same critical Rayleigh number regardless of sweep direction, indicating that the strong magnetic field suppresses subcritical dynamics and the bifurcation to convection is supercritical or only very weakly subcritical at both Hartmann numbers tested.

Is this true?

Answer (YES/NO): NO